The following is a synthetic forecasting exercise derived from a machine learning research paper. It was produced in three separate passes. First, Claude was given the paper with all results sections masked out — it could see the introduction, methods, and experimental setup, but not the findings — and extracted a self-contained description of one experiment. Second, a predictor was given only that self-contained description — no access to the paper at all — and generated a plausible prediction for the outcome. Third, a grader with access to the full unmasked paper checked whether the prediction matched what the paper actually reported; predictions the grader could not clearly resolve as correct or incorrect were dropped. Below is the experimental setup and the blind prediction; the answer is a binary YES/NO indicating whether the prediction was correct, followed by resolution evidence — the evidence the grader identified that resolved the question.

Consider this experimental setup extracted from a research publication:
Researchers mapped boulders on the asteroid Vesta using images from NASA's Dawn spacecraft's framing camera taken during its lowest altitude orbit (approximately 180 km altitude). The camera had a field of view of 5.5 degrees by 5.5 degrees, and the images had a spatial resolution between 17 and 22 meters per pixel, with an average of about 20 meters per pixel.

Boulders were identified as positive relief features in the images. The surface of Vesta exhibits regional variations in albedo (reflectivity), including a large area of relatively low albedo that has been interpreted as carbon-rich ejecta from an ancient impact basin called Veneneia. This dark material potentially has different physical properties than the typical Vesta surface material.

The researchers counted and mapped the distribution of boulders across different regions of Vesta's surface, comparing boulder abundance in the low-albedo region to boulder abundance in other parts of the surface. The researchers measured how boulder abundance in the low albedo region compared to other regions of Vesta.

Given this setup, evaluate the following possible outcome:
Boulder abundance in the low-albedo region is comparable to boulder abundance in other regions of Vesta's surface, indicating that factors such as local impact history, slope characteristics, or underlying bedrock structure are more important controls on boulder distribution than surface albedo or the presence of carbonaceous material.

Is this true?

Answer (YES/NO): NO